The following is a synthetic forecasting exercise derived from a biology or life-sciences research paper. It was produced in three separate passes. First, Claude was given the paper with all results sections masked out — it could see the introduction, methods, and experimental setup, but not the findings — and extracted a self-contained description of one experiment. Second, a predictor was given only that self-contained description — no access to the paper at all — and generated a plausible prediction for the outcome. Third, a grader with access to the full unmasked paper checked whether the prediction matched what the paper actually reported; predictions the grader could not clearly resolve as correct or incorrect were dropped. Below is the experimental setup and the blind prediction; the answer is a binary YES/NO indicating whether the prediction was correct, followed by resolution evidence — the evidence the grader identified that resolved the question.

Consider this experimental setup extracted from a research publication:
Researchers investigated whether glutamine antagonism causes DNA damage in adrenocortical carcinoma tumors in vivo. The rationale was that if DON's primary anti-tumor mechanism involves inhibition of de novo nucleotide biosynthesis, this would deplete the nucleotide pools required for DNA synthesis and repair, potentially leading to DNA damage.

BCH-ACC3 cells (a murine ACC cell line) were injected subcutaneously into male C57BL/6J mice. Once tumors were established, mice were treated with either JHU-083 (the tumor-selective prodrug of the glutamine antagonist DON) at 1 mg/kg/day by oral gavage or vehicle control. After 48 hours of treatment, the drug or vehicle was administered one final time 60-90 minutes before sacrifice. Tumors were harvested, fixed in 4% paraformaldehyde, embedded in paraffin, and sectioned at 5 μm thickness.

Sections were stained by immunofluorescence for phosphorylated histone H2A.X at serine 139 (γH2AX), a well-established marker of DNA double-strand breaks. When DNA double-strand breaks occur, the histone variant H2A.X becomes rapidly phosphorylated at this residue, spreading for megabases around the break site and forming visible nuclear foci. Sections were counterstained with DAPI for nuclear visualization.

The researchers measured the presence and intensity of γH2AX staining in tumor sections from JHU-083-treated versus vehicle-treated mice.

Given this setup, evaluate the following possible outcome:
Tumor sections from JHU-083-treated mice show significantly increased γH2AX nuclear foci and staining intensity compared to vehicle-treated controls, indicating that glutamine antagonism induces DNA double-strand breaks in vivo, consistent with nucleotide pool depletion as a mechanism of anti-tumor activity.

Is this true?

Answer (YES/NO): YES